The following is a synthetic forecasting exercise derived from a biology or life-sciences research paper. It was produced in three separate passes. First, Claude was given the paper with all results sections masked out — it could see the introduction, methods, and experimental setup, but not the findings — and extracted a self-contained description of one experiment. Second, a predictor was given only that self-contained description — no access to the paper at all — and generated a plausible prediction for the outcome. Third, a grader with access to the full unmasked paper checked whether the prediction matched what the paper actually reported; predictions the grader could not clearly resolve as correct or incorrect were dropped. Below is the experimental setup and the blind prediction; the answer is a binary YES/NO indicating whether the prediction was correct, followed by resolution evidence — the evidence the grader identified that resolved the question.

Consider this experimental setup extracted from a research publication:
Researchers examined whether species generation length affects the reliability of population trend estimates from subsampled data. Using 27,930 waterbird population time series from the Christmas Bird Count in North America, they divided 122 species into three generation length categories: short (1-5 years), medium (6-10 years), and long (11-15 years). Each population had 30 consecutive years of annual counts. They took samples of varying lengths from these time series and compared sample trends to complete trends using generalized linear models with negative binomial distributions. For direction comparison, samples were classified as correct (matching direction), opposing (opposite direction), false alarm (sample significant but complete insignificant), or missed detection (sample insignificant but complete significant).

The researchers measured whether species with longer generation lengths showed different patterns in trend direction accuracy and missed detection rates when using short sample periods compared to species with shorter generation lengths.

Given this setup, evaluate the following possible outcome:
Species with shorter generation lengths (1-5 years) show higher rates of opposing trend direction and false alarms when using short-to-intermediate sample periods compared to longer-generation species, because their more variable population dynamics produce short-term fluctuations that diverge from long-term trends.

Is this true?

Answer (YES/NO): NO